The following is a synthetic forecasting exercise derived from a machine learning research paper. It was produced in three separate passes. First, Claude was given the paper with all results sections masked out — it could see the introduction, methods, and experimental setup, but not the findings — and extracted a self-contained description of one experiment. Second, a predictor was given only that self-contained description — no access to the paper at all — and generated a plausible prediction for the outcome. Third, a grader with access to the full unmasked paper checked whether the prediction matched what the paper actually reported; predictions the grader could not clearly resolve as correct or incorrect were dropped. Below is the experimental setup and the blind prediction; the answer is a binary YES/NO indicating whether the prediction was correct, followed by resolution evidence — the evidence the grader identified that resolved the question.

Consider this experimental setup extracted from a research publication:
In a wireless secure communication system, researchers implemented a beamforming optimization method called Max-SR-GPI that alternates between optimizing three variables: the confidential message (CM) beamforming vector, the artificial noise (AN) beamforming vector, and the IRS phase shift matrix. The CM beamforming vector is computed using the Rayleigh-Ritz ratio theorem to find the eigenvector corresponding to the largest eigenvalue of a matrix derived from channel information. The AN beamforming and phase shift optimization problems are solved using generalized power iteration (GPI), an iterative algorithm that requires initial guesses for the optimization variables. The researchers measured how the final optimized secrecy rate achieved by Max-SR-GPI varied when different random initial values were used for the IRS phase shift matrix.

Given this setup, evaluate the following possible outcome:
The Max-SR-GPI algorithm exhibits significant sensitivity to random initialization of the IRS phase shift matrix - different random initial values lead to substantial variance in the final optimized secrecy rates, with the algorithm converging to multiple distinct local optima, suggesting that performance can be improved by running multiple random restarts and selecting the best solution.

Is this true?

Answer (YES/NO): YES